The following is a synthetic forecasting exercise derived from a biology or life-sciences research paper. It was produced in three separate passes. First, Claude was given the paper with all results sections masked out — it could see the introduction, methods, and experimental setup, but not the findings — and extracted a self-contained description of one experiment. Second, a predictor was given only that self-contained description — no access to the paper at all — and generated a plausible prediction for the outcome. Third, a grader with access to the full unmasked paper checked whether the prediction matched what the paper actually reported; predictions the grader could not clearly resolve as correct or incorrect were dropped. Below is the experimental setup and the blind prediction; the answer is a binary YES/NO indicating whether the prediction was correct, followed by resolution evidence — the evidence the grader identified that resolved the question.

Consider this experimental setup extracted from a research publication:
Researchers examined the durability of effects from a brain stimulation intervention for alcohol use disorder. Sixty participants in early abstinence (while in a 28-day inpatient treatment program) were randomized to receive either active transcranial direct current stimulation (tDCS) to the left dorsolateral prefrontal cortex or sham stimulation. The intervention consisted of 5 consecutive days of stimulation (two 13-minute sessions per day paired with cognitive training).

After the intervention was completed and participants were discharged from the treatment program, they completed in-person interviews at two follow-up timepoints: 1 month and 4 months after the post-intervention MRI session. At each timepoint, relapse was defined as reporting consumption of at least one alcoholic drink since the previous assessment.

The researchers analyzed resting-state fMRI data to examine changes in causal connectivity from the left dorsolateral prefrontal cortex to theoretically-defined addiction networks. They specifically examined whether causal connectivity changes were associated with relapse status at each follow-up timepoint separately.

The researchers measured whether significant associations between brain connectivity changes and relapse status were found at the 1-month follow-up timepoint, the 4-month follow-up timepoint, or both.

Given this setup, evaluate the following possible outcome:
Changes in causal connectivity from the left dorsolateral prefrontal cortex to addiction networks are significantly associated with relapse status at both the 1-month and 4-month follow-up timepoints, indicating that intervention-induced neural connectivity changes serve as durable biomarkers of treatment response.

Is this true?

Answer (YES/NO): NO